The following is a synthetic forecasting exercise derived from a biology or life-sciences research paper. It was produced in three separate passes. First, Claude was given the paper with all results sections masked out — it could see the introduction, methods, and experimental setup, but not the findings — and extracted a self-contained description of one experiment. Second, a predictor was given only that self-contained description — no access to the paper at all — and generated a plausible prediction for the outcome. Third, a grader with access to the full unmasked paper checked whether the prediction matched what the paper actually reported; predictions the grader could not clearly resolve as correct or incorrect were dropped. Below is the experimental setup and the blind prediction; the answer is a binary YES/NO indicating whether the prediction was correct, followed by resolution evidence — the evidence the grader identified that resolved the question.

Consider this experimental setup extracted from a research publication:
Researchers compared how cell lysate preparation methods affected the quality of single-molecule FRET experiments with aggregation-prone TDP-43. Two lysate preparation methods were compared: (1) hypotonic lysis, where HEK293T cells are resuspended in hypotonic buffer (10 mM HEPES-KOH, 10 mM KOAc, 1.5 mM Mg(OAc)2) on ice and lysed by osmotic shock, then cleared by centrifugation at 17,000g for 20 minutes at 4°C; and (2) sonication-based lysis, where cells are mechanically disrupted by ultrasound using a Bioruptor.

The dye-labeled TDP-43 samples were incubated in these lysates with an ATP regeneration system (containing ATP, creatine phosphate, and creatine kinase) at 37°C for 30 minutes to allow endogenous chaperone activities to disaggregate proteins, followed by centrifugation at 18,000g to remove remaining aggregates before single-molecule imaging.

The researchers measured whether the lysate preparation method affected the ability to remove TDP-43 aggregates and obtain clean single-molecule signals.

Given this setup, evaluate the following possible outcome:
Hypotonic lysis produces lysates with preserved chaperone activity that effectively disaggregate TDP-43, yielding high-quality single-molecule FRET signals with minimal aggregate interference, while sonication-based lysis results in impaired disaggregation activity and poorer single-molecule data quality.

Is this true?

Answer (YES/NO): YES